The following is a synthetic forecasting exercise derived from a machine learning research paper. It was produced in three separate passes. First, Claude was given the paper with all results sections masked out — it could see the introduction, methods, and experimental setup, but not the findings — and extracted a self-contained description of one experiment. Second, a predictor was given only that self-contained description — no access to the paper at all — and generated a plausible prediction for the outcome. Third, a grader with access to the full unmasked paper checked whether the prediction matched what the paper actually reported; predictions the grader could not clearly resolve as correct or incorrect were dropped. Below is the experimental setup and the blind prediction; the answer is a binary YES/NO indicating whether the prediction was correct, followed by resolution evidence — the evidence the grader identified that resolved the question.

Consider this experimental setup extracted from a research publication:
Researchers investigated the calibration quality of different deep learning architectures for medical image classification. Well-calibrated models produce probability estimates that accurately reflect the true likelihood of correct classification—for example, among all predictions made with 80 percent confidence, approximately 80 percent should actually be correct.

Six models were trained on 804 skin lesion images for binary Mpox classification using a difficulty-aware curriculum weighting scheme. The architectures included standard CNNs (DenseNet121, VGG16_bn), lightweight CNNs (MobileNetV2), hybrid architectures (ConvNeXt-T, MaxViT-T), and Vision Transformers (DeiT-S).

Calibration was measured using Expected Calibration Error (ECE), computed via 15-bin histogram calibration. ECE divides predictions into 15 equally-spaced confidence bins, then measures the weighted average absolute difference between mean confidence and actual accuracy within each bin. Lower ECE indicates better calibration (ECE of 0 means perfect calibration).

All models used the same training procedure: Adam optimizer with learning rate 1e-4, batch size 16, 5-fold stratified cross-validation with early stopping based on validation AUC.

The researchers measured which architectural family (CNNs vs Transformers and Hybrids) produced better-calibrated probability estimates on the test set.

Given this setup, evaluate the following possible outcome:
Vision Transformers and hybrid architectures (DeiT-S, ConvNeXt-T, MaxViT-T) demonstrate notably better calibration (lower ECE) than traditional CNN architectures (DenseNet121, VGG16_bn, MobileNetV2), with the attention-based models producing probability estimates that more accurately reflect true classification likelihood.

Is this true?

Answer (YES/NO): NO